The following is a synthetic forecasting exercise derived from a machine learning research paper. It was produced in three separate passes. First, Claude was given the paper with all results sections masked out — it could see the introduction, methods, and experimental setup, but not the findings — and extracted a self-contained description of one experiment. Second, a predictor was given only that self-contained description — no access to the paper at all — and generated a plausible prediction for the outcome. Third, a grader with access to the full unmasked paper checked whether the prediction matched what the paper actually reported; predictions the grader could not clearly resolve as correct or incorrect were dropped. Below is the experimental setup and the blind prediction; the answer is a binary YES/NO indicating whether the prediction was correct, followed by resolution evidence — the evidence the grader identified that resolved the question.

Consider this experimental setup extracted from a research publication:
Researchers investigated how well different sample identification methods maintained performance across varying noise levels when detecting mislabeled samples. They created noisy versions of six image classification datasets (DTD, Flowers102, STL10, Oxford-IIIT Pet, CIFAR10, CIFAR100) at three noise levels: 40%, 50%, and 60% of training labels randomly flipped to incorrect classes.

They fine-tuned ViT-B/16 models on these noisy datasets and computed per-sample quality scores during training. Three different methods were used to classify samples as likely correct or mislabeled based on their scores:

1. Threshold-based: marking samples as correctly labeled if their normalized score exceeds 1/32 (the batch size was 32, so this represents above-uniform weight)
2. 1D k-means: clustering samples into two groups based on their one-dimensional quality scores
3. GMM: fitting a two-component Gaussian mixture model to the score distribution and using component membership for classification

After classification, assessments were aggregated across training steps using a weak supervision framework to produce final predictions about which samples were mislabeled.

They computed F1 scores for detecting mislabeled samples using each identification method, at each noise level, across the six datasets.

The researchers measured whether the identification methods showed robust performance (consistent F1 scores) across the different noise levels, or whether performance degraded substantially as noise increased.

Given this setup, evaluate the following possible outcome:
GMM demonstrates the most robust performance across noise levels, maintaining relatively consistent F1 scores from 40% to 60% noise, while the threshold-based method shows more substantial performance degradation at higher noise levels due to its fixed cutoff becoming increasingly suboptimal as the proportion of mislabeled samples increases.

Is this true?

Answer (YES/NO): NO